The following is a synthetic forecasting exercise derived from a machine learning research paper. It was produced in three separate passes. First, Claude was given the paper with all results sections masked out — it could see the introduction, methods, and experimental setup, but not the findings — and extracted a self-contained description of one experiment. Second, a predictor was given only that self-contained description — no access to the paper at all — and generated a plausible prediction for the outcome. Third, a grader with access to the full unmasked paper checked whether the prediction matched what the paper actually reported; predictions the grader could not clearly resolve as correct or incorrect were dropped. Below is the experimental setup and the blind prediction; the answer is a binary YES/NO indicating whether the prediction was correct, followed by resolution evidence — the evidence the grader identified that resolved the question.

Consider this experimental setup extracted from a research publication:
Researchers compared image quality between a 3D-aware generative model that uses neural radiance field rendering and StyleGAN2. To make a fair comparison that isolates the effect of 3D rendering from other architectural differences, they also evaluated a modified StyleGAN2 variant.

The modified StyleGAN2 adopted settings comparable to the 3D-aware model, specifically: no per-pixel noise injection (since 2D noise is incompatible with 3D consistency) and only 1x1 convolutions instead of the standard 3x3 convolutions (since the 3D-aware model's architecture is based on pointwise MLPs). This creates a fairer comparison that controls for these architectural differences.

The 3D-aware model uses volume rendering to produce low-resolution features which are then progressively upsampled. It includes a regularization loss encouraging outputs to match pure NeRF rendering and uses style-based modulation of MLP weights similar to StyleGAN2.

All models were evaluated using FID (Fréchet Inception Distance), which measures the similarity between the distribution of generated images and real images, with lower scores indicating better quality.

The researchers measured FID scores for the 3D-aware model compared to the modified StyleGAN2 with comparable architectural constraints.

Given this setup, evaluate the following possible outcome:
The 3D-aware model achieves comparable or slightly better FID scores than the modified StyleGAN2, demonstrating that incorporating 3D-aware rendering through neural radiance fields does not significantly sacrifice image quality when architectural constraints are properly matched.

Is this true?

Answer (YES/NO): YES